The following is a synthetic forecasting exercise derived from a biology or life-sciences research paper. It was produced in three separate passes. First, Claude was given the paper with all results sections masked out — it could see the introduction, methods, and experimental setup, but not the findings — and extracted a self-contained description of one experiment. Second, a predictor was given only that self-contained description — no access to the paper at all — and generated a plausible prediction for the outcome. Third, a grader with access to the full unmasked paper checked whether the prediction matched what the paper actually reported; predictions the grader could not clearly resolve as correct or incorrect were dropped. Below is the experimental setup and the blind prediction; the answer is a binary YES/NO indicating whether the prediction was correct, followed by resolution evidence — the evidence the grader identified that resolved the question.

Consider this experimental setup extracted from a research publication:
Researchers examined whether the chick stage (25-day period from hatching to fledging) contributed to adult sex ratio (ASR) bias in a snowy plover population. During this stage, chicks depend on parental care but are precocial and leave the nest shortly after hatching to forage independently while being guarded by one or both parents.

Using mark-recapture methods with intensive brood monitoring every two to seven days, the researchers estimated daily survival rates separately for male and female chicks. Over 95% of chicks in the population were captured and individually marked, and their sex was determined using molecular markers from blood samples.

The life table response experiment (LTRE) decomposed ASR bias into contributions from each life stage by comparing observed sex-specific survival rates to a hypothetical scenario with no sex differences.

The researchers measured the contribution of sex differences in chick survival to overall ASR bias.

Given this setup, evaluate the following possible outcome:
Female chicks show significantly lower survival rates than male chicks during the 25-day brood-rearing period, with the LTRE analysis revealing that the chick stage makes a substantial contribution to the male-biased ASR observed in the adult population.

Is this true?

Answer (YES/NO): NO